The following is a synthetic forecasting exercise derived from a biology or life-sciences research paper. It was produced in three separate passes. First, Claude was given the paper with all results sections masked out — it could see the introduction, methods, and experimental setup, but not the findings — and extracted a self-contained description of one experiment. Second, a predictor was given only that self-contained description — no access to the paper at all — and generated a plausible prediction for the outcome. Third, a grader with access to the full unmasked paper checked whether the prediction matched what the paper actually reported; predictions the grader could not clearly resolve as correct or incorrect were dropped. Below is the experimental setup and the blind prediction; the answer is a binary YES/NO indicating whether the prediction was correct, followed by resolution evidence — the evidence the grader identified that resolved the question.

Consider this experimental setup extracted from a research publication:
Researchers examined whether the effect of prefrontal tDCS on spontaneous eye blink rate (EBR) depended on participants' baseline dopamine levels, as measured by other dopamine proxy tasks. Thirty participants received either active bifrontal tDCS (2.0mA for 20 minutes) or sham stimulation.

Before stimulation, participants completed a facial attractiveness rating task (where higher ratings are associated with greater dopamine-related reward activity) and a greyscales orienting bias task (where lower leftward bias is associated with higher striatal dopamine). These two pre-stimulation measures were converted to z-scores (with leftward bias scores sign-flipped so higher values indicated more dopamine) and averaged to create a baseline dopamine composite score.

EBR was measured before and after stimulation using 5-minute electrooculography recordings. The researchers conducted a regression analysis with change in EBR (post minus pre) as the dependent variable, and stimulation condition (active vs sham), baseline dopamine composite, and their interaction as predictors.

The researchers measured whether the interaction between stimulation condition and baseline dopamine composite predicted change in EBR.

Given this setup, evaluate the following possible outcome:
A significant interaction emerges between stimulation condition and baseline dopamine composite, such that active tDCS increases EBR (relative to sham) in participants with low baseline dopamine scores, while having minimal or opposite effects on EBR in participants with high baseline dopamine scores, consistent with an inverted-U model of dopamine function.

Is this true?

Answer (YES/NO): NO